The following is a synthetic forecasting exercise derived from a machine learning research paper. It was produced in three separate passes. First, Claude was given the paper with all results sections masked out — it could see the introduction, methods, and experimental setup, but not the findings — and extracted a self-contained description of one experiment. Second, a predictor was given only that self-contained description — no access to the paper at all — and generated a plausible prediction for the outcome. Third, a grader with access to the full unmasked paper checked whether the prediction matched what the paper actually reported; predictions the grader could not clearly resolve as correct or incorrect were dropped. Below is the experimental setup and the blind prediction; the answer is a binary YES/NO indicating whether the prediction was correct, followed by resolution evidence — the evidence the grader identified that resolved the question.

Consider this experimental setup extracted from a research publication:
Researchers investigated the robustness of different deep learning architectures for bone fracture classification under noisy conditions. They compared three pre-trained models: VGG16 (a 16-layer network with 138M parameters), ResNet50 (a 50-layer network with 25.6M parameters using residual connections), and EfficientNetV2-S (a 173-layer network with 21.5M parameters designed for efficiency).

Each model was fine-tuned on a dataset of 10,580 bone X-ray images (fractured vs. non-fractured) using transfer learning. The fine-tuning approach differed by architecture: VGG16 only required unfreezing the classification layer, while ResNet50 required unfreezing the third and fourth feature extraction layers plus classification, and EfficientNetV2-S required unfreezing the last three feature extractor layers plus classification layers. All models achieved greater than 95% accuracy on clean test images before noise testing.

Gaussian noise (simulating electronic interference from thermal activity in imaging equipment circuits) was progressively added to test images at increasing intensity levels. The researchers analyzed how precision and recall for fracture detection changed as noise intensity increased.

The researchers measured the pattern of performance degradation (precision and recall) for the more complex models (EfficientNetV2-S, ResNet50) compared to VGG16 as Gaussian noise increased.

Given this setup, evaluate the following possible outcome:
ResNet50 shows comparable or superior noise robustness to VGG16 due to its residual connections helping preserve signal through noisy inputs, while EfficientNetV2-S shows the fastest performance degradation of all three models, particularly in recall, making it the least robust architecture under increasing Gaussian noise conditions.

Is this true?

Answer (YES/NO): NO